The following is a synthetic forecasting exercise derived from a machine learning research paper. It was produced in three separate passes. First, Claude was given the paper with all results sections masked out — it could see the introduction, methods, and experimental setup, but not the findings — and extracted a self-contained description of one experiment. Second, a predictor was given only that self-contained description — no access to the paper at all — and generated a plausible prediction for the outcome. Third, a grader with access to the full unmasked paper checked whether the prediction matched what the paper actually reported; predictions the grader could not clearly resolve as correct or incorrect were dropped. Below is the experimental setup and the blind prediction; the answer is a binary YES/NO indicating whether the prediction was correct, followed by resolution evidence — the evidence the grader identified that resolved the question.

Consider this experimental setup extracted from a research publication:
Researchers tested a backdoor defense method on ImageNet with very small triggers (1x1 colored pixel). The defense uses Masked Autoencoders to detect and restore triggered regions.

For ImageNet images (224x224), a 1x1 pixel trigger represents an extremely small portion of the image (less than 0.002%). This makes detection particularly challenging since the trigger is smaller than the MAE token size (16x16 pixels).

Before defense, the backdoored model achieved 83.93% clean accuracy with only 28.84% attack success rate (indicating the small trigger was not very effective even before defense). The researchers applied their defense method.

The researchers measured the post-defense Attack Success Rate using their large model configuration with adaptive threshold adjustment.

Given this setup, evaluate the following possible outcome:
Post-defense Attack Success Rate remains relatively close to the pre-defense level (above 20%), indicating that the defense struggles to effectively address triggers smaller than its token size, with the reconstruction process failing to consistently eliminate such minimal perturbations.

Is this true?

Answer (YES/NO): NO